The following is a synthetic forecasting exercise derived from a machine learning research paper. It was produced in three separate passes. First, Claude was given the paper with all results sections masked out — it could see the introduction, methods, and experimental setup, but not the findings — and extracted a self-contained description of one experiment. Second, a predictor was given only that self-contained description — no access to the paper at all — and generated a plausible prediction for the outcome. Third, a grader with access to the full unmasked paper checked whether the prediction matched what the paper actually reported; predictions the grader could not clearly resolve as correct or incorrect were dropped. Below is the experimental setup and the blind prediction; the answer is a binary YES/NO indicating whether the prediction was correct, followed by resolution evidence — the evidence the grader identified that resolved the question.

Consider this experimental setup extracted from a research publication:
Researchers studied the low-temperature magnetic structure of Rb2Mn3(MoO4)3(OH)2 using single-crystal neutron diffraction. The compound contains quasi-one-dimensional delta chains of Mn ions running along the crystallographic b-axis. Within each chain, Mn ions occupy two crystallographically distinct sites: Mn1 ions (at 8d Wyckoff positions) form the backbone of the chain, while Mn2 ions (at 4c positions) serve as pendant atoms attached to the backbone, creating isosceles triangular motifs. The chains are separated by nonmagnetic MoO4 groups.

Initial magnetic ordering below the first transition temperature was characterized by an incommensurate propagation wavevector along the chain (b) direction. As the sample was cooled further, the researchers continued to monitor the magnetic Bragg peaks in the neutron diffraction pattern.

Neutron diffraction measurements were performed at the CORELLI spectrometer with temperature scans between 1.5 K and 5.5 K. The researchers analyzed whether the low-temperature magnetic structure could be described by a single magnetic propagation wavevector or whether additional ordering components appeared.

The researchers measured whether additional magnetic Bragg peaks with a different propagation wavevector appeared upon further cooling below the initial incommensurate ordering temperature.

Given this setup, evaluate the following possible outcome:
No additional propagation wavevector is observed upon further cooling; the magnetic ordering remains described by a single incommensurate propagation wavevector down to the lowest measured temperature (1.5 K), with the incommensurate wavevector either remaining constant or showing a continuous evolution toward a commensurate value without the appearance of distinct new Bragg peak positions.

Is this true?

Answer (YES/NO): NO